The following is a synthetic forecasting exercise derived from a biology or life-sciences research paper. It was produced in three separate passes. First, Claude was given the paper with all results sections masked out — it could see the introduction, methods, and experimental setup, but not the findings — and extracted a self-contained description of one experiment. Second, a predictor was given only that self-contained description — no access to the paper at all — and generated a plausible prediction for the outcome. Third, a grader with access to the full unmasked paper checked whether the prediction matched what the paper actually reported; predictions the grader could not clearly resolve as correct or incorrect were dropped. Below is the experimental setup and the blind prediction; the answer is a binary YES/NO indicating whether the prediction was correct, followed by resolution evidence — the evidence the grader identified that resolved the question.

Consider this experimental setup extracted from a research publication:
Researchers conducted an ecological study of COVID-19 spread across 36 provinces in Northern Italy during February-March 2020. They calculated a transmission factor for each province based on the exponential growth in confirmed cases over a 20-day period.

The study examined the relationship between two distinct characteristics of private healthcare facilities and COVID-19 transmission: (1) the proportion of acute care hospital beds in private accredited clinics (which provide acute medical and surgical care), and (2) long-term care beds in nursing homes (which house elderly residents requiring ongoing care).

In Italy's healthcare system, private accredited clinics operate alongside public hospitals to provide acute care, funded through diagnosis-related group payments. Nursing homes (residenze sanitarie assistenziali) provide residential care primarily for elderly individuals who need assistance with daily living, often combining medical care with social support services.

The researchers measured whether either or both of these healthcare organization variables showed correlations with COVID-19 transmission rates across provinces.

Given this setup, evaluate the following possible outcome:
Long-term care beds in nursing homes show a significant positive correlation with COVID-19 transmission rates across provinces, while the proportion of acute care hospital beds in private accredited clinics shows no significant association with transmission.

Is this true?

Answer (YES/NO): NO